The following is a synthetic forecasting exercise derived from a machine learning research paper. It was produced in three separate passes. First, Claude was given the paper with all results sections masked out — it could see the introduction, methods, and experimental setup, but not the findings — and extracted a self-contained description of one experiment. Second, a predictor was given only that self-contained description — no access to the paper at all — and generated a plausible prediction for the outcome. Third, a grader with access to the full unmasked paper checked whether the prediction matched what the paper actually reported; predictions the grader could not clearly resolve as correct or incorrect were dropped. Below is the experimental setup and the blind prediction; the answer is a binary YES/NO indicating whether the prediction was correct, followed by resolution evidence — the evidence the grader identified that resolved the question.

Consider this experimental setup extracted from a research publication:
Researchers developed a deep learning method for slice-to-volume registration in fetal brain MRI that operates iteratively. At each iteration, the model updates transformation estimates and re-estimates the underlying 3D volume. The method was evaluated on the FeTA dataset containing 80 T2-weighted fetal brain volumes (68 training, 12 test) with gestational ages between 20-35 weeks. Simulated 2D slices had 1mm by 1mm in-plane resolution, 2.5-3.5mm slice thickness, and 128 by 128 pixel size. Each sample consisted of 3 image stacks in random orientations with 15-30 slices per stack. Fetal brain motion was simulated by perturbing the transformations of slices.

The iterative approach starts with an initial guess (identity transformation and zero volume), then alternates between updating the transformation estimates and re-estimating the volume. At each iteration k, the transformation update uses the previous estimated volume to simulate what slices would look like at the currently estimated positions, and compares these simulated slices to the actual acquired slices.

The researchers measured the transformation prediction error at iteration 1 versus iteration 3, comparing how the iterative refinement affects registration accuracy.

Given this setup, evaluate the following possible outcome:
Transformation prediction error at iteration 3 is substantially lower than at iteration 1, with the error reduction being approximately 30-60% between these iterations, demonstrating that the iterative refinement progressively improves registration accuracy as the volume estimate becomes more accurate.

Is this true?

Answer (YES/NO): NO